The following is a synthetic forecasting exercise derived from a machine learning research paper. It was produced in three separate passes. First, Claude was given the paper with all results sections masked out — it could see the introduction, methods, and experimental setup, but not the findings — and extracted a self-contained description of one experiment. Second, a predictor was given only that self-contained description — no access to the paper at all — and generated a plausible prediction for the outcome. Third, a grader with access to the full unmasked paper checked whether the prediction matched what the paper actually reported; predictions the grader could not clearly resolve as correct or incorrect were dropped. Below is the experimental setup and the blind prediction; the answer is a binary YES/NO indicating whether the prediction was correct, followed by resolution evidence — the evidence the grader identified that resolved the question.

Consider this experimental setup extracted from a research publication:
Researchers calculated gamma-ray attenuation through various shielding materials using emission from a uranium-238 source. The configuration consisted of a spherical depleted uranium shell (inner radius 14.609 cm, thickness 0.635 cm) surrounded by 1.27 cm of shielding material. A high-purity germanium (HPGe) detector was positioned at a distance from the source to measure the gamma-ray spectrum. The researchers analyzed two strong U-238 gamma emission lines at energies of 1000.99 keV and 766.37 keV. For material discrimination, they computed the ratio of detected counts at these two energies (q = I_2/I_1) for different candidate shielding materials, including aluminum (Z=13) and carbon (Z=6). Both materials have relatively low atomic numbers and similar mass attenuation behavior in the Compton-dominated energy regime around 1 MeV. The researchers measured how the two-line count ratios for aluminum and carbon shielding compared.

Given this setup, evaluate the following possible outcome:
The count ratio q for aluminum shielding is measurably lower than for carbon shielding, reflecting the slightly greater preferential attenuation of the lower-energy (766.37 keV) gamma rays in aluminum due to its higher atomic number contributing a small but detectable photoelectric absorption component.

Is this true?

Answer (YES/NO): NO